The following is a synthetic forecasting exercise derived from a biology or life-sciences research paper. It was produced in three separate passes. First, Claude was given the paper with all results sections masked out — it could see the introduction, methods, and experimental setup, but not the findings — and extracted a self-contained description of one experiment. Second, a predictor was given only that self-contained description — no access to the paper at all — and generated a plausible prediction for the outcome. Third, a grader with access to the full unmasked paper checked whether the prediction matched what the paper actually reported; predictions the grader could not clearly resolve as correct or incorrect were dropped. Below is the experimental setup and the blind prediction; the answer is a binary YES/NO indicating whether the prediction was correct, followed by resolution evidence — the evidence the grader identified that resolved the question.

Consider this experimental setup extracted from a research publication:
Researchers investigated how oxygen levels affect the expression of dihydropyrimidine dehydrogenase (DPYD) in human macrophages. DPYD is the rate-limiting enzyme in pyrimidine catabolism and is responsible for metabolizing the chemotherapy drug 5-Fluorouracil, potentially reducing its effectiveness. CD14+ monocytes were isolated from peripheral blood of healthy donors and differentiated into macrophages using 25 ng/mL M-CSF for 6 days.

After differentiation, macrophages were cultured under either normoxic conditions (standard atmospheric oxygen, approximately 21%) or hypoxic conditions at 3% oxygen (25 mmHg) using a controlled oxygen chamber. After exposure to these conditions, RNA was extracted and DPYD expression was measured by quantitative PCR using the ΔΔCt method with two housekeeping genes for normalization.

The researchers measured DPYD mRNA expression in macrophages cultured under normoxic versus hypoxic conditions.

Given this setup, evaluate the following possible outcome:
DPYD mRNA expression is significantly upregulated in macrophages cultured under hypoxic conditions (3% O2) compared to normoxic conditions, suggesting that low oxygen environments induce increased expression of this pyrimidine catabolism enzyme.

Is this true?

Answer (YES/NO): NO